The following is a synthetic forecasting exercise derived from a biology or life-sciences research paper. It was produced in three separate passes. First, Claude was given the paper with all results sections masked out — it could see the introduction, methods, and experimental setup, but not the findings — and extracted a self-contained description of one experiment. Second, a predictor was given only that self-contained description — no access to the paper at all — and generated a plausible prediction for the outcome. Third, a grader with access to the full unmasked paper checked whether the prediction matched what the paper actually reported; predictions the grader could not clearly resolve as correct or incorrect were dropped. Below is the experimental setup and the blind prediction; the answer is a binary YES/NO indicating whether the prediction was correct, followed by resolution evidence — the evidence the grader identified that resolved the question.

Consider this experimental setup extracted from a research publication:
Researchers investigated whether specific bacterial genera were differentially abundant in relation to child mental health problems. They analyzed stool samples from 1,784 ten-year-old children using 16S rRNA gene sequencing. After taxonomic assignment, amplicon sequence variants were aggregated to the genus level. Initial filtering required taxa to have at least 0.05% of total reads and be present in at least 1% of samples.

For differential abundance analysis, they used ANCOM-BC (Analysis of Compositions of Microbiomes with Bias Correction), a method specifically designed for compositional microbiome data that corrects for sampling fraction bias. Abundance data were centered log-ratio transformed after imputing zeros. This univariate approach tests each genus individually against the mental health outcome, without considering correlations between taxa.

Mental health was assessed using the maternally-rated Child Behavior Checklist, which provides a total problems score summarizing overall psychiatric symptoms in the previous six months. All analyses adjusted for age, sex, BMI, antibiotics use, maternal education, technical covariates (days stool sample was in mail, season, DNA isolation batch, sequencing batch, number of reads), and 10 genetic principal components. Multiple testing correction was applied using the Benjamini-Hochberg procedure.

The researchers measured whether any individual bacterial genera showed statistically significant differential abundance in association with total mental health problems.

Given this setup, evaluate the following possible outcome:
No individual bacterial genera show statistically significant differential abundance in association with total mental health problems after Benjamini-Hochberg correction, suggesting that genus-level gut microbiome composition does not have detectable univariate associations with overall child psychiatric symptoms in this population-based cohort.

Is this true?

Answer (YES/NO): YES